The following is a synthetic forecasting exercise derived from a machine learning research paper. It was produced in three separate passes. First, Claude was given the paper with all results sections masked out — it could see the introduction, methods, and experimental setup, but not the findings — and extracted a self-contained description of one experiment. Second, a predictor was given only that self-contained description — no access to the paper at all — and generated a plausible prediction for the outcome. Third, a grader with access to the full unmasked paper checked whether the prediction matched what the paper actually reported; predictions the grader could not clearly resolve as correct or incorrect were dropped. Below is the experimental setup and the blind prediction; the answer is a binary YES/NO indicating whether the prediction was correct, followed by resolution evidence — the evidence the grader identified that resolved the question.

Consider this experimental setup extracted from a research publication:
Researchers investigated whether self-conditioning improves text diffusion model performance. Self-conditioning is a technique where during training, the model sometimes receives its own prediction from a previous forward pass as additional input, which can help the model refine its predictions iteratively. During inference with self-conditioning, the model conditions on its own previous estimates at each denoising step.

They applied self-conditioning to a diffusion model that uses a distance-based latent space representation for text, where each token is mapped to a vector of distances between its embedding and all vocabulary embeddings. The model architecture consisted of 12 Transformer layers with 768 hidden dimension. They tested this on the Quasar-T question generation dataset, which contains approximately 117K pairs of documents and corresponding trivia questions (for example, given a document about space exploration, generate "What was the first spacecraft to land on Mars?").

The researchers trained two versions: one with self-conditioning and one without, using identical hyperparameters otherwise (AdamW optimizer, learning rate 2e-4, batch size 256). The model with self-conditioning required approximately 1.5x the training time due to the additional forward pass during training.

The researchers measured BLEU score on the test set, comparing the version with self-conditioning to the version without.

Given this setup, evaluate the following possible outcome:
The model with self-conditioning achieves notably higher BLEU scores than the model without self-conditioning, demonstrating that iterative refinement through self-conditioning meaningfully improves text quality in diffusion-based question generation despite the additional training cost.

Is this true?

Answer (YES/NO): NO